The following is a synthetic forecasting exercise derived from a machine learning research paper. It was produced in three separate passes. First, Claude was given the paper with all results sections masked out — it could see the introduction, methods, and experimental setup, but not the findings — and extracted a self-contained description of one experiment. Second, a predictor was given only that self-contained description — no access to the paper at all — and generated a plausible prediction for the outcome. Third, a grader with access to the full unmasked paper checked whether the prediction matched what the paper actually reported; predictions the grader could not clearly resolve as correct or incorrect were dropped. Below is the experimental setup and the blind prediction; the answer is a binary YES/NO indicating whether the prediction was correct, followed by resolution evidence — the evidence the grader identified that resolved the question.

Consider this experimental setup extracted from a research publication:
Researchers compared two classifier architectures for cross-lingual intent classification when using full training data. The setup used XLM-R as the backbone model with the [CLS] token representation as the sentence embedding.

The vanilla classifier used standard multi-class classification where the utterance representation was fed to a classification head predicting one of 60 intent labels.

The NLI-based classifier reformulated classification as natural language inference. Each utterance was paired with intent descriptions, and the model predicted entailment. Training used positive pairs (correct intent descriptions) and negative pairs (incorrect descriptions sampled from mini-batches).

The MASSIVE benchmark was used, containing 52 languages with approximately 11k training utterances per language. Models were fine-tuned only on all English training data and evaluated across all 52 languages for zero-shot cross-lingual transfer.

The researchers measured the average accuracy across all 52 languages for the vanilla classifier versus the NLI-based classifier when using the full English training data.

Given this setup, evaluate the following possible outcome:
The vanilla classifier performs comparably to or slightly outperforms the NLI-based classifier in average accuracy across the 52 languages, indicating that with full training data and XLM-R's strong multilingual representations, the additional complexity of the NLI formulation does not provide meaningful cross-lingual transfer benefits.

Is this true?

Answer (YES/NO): YES